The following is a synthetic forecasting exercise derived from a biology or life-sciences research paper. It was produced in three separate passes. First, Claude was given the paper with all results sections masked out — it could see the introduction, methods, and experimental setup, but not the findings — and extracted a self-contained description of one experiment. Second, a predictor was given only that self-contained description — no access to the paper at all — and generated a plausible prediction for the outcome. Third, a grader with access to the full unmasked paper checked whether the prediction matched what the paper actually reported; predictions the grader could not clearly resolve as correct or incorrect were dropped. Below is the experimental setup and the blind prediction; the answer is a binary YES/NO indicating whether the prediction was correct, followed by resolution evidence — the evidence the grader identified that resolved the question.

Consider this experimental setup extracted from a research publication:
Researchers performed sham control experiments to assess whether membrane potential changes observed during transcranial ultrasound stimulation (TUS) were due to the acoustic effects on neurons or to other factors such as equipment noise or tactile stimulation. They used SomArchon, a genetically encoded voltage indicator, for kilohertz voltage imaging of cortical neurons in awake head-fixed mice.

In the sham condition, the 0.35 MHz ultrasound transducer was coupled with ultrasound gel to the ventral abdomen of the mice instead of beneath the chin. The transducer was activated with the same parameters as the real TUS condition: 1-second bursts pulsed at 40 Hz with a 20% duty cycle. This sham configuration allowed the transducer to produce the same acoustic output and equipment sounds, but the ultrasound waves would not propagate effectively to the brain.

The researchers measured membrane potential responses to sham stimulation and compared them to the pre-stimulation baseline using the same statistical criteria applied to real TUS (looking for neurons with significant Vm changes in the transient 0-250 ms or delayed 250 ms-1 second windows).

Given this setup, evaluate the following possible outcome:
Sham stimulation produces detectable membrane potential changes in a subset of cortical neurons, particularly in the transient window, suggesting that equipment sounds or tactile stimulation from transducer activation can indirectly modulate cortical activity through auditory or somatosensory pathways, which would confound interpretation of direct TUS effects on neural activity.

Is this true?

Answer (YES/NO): NO